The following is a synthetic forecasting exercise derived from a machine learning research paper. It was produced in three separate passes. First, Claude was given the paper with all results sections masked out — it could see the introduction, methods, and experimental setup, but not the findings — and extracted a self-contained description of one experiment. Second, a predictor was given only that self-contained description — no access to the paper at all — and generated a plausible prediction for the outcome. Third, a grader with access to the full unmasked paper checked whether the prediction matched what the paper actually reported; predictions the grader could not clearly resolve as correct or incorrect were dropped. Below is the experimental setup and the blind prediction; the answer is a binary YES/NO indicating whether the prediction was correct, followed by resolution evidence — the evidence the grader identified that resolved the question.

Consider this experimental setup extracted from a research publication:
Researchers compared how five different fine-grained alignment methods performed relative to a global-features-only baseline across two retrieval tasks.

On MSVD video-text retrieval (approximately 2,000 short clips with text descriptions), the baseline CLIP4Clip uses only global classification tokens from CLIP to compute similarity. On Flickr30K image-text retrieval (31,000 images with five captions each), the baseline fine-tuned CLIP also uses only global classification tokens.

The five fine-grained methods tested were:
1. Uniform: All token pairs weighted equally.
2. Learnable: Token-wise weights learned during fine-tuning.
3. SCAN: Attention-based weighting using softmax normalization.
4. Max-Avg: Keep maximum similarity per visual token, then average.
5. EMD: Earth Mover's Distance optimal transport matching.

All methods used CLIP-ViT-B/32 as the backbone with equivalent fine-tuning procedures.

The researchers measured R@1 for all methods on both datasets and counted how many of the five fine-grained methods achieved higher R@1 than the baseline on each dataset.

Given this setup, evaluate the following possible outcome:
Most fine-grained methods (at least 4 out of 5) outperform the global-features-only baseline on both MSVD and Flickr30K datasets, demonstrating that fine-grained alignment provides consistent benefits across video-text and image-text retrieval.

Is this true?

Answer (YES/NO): NO